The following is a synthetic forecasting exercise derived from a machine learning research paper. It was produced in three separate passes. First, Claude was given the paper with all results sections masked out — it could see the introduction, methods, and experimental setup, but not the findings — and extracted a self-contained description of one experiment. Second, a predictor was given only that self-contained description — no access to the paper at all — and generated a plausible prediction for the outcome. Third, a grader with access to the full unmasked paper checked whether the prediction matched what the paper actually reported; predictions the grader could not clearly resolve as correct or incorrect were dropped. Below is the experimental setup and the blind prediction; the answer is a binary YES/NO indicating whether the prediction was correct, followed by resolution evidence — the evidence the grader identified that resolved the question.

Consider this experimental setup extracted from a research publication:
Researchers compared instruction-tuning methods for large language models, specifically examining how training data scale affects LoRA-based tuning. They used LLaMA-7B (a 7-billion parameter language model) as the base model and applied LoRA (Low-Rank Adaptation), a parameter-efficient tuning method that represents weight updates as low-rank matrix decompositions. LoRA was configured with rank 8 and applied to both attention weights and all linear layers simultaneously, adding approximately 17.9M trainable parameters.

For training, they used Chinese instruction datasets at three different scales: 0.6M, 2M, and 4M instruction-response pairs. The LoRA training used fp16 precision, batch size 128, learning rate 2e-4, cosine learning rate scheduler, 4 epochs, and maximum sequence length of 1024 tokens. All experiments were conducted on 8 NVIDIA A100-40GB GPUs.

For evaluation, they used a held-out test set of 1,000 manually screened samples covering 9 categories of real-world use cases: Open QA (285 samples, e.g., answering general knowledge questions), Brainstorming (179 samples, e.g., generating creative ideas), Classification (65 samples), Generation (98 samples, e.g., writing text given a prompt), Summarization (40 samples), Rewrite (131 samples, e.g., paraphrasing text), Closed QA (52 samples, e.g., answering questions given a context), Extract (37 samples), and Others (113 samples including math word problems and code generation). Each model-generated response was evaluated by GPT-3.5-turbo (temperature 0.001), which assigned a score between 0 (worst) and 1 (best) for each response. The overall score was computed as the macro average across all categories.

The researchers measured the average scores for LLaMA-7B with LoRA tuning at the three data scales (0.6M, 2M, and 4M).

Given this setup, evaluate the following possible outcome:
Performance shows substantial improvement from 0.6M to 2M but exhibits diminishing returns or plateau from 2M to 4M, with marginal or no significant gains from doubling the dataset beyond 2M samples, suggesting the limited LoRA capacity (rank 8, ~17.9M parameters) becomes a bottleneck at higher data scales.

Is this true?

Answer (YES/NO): NO